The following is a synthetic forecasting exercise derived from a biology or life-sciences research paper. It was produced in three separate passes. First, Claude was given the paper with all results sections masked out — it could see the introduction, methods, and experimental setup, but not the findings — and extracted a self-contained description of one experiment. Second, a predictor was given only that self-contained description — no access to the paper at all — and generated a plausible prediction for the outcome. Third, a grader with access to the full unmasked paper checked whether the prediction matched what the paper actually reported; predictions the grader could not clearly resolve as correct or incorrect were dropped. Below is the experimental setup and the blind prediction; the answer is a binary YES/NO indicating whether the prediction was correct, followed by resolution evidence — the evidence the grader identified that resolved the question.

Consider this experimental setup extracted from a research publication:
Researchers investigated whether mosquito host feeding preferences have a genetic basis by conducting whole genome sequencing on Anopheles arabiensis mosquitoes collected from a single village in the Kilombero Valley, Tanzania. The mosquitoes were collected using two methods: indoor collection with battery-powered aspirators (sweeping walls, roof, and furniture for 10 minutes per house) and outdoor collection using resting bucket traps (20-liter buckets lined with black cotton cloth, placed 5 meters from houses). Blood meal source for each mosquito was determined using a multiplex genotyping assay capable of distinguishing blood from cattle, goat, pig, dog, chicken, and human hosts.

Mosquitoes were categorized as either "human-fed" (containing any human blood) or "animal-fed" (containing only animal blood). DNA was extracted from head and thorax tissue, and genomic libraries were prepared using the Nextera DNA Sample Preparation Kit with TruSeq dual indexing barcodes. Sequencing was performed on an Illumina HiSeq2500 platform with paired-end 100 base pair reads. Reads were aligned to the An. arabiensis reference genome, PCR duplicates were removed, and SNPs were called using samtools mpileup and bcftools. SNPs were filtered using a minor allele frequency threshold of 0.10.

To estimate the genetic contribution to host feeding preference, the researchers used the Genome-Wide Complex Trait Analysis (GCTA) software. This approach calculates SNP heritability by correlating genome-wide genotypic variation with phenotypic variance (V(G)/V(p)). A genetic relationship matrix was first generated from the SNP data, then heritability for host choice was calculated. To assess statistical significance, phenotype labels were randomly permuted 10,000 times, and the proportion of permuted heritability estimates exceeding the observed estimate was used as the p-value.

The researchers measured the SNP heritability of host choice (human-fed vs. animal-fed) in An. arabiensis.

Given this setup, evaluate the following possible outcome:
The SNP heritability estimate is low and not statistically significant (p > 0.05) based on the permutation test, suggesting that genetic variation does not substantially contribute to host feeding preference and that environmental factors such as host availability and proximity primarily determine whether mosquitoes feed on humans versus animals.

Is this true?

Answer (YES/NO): NO